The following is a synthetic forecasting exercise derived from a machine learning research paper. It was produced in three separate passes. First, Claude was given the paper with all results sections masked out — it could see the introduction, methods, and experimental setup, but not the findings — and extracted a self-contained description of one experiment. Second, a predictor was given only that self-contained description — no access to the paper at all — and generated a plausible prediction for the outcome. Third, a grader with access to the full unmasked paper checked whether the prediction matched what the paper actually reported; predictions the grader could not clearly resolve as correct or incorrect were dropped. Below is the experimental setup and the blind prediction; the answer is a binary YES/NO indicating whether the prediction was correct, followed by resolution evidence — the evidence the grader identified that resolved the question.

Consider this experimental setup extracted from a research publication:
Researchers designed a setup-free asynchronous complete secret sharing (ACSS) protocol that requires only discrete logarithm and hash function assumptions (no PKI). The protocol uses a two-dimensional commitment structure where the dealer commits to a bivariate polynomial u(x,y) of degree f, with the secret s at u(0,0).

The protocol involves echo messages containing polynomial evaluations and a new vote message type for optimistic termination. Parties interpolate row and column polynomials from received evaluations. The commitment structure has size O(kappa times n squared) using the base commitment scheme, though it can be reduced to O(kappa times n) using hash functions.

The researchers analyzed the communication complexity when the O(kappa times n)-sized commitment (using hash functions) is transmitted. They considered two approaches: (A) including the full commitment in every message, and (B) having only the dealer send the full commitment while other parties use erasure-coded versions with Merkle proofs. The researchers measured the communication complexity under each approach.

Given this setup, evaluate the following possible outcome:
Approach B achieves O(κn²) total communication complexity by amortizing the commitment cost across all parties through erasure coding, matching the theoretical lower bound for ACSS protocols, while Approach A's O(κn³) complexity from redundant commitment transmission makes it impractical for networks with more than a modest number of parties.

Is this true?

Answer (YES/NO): NO